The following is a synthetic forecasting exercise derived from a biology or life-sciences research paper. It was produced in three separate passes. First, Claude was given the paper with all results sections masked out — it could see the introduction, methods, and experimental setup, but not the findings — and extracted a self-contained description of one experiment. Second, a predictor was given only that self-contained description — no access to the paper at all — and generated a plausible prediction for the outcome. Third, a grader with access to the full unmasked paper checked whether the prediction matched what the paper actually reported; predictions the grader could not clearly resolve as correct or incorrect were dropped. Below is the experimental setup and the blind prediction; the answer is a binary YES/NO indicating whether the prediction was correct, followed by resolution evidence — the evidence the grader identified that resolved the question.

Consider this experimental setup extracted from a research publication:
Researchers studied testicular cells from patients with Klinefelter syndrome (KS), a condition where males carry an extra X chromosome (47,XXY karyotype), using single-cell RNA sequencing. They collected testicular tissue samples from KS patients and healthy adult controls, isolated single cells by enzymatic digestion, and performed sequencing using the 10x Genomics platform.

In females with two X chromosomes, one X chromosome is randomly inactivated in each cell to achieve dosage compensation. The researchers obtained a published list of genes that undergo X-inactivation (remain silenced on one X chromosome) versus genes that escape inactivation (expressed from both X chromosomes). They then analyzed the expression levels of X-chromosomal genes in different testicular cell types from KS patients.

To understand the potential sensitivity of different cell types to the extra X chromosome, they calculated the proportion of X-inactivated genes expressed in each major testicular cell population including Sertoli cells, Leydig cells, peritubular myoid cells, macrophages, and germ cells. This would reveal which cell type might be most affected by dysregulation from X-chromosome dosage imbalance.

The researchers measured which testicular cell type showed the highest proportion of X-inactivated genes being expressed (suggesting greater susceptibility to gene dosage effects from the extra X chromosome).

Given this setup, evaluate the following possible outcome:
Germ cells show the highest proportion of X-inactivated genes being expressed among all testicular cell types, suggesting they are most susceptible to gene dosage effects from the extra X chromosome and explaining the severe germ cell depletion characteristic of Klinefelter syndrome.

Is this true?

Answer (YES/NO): NO